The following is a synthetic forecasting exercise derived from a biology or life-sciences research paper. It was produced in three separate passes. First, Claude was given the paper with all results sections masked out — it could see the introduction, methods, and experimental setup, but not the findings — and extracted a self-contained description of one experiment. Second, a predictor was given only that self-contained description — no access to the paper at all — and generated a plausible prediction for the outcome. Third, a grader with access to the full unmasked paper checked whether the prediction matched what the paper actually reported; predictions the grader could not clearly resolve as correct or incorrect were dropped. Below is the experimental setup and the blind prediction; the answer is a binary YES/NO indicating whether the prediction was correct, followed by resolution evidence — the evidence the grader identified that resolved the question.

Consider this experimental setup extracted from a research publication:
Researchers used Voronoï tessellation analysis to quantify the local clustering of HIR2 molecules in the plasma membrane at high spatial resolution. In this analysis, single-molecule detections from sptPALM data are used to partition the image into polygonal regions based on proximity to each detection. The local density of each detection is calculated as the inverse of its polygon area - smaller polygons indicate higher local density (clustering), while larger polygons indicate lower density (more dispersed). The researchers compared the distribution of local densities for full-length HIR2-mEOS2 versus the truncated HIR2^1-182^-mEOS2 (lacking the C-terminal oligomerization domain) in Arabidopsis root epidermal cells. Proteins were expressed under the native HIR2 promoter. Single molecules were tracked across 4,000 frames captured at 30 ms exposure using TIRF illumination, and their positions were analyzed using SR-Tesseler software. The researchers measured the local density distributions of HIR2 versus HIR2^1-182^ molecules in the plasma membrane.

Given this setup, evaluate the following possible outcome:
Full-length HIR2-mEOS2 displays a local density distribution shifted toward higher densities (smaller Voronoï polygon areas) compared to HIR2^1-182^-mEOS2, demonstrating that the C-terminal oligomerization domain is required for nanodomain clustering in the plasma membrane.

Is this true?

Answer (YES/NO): YES